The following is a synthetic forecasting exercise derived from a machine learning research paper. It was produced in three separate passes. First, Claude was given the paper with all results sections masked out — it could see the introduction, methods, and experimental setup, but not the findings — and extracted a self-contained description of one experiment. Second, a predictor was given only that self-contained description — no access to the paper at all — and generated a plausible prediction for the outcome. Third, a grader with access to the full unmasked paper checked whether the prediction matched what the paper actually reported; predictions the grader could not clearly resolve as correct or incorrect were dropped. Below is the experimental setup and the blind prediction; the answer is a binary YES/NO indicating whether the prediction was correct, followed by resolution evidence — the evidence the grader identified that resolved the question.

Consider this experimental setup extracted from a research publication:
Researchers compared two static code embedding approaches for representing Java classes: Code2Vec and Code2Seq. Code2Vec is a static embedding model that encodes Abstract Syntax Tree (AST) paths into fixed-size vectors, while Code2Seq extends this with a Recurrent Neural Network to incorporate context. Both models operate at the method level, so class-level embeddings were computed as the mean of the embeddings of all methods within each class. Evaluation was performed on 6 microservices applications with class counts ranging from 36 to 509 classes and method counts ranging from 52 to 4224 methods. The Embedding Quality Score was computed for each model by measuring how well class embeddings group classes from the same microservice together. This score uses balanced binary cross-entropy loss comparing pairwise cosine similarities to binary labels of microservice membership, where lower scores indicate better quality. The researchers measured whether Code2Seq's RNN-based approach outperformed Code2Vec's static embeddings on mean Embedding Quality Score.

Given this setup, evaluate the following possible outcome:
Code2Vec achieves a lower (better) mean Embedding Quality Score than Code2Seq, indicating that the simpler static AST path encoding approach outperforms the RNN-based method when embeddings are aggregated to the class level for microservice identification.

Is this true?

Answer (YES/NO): YES